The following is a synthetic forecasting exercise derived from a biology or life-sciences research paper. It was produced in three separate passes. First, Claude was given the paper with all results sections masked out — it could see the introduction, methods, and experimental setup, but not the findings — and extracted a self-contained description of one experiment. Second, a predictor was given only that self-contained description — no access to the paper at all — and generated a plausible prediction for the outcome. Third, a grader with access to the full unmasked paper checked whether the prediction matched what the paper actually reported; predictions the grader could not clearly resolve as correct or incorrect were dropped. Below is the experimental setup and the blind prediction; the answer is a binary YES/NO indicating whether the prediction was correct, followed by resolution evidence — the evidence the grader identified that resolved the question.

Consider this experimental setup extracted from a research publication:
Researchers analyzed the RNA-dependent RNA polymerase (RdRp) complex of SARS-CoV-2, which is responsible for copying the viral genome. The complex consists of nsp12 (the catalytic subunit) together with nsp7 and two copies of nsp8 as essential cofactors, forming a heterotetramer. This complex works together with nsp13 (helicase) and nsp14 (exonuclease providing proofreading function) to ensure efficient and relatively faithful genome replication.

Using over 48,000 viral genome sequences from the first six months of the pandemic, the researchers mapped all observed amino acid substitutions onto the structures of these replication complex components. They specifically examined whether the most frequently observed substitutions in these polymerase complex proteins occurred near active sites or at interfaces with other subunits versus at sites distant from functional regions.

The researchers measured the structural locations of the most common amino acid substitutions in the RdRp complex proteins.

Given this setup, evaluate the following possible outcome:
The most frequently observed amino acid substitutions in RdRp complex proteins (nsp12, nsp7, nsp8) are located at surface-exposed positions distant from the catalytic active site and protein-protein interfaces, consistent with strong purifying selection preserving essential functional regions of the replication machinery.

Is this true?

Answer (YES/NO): NO